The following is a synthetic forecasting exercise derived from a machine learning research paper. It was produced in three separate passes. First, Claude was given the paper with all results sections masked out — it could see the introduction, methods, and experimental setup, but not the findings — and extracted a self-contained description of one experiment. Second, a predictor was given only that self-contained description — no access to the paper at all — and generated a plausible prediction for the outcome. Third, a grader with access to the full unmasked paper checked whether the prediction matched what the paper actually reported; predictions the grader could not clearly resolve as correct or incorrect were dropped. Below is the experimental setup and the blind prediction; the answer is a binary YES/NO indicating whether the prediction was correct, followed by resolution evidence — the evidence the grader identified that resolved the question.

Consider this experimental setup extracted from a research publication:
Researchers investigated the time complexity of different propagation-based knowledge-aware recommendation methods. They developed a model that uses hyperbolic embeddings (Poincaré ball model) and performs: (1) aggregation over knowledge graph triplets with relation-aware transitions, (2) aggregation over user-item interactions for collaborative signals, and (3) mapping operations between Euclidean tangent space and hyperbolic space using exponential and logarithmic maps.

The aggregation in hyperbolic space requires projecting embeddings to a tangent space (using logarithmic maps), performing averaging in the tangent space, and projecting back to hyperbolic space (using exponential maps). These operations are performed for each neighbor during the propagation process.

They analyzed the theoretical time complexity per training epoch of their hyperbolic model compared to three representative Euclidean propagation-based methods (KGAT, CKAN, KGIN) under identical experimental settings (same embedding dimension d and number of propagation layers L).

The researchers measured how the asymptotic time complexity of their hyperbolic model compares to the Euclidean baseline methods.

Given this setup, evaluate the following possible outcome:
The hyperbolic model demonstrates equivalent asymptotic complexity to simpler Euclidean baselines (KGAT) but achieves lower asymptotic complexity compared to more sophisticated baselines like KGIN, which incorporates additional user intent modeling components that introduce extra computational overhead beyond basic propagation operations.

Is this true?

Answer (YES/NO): NO